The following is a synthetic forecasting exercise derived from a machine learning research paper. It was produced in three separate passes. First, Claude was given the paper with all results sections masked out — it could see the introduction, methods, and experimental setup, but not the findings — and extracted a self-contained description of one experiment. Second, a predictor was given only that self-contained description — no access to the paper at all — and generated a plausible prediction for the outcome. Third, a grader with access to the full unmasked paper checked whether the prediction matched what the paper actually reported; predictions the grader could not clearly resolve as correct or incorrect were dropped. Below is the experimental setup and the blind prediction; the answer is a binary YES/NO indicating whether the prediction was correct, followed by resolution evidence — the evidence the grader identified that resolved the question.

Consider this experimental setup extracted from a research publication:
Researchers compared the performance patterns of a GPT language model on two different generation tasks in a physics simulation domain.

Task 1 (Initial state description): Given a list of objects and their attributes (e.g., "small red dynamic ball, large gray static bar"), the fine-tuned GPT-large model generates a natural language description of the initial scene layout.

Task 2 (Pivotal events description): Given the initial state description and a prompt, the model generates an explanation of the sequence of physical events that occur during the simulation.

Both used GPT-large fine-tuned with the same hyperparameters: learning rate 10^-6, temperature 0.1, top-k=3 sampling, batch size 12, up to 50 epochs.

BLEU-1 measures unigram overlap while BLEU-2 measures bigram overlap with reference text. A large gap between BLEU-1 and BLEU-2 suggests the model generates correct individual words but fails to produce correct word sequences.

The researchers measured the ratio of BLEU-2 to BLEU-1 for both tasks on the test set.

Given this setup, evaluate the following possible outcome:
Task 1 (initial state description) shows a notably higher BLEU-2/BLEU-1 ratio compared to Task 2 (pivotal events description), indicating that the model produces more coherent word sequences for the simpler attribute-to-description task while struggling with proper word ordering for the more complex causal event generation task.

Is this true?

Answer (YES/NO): NO